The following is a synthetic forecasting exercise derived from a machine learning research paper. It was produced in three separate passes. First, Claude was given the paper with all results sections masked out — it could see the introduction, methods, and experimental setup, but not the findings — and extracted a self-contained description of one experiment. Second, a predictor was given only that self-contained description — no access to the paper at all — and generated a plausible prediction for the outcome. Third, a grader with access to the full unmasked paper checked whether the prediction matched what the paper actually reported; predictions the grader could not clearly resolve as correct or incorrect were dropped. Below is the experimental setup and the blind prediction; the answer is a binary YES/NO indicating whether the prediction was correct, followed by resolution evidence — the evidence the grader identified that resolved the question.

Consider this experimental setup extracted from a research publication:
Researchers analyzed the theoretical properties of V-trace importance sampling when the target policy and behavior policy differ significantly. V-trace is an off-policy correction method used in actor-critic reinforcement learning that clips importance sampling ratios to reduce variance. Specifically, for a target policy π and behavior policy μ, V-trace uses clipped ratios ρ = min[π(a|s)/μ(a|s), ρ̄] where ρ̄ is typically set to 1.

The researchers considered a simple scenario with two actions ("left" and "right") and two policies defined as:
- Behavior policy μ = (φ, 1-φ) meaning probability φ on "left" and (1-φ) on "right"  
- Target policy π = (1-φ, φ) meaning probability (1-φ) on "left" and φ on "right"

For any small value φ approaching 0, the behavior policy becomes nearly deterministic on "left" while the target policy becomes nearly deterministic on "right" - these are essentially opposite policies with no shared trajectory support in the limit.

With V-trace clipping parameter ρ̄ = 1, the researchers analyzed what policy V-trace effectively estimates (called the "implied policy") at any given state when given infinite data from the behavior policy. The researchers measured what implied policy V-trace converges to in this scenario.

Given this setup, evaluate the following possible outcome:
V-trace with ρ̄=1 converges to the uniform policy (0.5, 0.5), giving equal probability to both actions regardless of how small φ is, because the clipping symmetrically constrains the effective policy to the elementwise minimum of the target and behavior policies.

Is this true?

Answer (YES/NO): YES